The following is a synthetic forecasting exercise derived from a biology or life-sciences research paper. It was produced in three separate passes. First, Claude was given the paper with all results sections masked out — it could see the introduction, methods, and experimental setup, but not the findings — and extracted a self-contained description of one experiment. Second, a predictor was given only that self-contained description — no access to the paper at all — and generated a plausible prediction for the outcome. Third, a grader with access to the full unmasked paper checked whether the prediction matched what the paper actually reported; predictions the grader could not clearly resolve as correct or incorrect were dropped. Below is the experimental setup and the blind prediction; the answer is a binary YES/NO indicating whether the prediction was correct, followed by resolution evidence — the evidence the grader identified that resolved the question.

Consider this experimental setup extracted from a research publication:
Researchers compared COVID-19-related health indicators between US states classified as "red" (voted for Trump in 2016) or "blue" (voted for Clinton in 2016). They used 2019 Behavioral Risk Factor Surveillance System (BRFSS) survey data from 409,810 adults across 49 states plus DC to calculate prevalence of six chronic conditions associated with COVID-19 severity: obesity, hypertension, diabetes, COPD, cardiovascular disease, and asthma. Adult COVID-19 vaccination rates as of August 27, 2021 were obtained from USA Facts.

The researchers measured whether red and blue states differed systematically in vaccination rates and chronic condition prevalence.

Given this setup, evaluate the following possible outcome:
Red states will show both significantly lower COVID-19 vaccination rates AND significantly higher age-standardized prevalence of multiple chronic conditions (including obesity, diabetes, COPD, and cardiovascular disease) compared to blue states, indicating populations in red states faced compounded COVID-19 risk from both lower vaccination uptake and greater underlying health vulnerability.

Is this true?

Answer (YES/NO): YES